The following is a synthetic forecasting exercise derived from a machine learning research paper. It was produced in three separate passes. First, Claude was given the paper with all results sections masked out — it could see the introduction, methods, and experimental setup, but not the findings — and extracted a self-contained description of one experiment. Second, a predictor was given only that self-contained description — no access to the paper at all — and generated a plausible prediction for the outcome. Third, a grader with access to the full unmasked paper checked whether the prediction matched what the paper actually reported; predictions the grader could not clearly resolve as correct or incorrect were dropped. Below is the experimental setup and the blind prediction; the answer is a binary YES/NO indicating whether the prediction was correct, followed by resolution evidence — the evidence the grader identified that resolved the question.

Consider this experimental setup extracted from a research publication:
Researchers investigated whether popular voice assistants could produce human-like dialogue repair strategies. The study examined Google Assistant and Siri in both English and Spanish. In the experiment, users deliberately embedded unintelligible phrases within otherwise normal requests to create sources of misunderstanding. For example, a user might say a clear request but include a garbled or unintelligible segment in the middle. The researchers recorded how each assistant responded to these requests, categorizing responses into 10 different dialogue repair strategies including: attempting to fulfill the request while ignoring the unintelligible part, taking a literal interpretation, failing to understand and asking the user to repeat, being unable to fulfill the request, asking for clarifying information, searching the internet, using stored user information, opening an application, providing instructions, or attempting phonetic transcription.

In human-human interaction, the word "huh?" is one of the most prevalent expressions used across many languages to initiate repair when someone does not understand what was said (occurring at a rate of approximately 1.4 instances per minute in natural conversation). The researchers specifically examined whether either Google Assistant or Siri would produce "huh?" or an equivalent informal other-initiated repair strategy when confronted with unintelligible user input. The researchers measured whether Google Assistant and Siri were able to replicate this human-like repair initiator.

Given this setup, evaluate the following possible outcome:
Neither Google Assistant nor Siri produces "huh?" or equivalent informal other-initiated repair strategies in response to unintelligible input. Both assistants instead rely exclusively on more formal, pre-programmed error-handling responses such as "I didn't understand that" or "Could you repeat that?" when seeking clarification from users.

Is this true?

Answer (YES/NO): NO